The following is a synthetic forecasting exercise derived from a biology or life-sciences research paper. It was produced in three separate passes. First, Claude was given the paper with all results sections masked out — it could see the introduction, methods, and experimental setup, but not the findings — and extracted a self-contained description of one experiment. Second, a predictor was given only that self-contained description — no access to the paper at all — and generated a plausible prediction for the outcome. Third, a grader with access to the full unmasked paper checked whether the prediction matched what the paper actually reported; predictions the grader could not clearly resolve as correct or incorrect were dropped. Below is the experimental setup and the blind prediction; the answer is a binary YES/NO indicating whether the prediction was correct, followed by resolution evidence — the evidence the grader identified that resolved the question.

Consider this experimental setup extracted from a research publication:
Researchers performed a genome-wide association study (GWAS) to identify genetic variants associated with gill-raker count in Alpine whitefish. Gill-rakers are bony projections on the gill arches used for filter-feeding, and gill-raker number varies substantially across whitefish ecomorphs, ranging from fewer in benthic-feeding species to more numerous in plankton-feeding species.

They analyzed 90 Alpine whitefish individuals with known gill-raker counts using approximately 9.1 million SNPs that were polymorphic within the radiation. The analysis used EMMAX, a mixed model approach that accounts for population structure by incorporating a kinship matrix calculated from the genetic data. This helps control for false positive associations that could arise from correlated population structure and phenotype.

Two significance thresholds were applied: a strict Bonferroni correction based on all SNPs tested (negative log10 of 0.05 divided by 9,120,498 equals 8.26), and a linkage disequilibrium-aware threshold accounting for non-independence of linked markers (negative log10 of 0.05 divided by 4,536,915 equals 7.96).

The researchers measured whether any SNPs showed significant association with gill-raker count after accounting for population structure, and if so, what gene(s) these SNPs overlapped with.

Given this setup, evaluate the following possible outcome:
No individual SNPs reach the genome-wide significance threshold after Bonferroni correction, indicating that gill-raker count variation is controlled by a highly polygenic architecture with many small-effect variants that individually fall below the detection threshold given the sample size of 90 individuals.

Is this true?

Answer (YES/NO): NO